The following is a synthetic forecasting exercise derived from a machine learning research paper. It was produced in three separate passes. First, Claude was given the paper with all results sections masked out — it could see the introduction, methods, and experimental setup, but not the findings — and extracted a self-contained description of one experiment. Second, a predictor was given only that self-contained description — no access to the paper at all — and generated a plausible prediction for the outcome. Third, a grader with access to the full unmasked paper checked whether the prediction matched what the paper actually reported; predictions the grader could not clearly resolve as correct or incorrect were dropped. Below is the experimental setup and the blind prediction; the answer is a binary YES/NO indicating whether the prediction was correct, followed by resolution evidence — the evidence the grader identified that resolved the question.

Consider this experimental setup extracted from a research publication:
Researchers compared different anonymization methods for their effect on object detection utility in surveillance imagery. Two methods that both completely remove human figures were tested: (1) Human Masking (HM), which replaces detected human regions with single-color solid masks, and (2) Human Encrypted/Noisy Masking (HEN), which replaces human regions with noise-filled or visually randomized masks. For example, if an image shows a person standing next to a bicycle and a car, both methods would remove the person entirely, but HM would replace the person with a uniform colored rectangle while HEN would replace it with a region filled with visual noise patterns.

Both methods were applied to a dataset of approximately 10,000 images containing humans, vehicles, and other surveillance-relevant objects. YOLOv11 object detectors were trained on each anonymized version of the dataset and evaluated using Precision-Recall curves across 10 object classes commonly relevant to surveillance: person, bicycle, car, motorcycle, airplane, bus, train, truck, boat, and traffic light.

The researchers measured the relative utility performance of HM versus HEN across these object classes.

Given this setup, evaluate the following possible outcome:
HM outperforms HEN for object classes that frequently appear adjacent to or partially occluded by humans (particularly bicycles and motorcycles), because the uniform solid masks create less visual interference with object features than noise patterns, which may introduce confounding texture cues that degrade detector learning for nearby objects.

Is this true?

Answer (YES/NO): NO